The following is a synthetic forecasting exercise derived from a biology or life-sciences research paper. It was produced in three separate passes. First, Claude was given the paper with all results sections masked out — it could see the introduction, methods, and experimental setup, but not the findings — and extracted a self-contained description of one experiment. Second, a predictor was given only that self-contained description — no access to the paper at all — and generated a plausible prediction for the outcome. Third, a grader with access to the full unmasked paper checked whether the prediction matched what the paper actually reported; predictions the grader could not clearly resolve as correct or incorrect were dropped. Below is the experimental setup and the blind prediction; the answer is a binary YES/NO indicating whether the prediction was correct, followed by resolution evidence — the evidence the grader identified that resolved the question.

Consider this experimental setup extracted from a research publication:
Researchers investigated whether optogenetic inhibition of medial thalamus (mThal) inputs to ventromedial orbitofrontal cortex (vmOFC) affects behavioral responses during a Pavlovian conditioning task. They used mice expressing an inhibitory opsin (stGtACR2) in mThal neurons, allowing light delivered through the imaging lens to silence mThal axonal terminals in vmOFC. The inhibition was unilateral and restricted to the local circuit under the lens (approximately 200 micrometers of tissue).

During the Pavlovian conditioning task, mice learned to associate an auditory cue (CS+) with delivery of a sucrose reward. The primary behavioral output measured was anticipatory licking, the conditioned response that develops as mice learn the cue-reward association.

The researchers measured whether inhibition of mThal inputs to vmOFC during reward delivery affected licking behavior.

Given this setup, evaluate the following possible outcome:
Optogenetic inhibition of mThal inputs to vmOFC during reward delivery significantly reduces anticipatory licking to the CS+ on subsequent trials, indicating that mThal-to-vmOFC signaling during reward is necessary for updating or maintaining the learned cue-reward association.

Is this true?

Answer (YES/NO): NO